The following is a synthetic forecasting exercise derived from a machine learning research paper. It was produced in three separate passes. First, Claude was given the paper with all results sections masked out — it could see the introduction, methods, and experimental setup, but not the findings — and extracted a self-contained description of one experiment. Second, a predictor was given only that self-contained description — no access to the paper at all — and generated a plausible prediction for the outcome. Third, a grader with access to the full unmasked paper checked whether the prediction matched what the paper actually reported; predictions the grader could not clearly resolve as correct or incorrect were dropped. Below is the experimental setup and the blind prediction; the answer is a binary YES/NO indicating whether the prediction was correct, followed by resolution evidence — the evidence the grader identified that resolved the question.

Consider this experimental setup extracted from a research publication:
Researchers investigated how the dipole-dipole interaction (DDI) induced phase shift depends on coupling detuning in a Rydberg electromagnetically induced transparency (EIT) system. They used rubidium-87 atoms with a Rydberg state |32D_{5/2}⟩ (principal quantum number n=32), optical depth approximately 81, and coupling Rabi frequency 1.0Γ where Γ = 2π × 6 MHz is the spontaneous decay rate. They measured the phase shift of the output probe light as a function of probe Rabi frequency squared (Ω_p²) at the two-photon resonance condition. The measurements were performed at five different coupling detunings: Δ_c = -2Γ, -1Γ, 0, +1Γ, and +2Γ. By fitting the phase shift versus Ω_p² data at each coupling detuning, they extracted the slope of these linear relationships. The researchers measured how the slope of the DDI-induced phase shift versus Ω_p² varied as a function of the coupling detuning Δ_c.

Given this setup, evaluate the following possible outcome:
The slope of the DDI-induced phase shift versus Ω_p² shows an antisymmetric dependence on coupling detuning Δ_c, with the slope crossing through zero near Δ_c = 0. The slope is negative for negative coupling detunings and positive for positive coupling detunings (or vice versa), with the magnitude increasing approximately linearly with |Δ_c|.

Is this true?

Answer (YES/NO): NO